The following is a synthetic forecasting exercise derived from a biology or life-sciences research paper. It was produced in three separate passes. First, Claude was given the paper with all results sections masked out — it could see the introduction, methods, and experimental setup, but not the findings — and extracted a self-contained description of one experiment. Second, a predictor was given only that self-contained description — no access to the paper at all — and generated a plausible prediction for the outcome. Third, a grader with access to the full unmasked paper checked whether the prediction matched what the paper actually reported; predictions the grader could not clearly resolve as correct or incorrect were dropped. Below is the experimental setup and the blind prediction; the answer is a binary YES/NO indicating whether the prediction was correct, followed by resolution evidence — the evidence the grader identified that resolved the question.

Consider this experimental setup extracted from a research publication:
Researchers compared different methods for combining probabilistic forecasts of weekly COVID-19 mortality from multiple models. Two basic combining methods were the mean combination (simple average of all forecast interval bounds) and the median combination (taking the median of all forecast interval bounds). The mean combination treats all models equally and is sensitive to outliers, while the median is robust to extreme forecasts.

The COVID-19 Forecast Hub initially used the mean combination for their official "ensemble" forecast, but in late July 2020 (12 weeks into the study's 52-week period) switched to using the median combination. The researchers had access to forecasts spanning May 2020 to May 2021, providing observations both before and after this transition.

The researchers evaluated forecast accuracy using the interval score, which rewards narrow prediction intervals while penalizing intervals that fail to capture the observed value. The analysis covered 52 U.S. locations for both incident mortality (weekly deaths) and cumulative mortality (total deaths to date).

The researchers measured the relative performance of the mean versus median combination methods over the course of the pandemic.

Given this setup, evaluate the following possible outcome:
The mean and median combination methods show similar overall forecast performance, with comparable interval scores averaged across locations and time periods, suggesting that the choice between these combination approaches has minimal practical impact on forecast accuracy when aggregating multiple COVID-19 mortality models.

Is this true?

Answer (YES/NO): NO